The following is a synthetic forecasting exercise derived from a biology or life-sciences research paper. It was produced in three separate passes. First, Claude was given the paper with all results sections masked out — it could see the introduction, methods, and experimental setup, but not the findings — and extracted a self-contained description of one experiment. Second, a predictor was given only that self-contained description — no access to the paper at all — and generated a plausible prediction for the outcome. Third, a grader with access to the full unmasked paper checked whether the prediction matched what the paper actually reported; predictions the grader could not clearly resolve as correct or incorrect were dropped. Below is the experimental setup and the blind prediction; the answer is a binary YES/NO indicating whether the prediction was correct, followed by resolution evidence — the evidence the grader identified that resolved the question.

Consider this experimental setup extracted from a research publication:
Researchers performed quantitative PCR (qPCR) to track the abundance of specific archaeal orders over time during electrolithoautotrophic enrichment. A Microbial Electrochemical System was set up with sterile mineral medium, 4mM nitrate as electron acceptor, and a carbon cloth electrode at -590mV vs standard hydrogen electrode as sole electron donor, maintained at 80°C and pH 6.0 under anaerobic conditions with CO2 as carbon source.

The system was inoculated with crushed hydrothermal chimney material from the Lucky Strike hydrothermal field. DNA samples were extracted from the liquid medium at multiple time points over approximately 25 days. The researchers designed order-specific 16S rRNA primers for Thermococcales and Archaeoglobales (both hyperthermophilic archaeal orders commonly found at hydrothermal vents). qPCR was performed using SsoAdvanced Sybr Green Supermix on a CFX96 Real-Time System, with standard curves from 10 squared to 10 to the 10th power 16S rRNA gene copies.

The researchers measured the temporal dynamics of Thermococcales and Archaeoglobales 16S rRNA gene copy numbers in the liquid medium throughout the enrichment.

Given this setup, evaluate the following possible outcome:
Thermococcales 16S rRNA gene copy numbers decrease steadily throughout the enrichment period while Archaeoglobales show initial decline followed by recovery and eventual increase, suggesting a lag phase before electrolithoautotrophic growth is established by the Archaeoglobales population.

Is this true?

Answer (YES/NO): NO